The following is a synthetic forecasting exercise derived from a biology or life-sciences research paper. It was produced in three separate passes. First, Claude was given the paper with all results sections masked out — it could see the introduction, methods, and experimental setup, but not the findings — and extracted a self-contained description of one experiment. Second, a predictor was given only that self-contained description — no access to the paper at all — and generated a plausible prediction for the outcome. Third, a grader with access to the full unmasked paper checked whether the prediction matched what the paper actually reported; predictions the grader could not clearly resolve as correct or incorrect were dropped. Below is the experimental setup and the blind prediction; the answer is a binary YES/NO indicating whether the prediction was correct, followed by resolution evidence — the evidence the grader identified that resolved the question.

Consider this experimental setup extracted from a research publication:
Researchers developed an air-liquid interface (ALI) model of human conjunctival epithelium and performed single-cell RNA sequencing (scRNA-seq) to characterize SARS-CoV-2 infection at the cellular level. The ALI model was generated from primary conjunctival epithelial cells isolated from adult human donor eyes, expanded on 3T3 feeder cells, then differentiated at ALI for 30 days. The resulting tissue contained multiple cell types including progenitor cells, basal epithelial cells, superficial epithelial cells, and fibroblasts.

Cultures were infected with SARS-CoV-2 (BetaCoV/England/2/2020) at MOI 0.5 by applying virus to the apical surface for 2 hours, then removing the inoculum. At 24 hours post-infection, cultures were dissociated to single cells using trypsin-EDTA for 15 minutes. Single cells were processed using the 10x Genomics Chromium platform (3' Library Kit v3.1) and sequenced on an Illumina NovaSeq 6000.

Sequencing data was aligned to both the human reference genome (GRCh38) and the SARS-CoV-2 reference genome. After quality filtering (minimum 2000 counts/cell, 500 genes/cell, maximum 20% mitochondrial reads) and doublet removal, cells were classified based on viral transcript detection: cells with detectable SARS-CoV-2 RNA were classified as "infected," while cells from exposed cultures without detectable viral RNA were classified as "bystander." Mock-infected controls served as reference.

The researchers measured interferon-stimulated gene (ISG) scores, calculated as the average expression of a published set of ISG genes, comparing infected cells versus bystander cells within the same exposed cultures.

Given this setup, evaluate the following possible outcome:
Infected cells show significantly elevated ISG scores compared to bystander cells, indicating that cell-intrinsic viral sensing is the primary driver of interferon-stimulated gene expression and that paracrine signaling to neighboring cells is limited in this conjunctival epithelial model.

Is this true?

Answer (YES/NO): NO